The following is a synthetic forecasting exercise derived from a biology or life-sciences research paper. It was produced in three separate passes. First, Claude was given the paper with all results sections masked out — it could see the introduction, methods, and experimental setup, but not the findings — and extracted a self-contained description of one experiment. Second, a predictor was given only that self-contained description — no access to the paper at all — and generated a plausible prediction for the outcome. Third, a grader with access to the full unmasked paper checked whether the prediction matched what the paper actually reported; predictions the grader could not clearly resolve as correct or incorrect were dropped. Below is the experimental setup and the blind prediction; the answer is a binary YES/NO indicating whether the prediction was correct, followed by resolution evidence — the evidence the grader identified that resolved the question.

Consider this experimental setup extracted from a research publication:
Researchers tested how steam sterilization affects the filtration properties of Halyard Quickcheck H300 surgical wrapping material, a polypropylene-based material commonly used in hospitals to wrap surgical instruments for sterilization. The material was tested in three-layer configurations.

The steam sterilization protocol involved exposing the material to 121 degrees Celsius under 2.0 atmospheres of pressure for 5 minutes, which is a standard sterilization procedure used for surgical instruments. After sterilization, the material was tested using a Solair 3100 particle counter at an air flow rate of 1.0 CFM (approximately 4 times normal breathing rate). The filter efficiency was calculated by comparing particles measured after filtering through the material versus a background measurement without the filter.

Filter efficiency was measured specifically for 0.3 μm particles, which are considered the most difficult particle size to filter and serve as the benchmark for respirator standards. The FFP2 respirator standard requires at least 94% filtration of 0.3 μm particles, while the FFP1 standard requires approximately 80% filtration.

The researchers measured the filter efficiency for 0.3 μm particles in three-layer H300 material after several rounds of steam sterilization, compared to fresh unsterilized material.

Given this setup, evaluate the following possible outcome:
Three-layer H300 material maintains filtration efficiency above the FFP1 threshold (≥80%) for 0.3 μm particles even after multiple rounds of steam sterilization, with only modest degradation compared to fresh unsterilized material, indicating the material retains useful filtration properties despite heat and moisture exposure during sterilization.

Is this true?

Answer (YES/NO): YES